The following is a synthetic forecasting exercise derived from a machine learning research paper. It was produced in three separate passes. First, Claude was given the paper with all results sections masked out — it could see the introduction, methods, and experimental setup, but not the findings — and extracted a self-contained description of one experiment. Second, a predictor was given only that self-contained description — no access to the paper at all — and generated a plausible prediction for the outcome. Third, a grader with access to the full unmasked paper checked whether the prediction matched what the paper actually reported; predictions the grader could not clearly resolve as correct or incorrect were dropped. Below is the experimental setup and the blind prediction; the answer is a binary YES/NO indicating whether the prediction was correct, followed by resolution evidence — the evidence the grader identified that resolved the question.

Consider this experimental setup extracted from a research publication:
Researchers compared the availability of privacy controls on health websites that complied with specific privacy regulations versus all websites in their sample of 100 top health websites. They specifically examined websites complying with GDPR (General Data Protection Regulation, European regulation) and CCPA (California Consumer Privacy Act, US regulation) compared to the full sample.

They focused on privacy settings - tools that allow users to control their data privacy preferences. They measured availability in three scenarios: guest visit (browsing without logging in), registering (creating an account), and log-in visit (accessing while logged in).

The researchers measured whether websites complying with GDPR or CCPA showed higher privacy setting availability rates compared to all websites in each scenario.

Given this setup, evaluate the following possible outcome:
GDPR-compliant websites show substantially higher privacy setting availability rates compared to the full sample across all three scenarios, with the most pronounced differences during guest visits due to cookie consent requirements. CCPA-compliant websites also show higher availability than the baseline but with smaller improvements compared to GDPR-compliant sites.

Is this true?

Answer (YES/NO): NO